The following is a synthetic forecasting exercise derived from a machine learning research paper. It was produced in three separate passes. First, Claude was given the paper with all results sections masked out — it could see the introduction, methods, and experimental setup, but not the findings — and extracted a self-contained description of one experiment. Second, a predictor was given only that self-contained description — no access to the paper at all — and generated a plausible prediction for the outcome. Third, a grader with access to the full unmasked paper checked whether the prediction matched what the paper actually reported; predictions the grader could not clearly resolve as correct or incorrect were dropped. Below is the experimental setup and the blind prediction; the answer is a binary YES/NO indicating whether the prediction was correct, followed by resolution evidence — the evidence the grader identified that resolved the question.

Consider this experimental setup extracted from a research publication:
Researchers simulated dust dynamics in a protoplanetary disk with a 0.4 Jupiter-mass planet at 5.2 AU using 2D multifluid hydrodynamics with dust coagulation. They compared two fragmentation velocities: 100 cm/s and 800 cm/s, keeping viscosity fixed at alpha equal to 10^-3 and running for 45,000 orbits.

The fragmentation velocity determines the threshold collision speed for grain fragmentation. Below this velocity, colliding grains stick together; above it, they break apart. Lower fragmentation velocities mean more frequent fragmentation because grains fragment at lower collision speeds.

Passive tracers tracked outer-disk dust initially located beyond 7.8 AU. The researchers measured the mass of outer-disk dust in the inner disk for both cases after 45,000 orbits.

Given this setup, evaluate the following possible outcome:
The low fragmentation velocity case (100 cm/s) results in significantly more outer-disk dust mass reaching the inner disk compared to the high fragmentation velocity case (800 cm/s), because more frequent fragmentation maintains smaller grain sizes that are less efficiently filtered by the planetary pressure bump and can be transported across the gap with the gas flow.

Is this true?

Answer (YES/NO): YES